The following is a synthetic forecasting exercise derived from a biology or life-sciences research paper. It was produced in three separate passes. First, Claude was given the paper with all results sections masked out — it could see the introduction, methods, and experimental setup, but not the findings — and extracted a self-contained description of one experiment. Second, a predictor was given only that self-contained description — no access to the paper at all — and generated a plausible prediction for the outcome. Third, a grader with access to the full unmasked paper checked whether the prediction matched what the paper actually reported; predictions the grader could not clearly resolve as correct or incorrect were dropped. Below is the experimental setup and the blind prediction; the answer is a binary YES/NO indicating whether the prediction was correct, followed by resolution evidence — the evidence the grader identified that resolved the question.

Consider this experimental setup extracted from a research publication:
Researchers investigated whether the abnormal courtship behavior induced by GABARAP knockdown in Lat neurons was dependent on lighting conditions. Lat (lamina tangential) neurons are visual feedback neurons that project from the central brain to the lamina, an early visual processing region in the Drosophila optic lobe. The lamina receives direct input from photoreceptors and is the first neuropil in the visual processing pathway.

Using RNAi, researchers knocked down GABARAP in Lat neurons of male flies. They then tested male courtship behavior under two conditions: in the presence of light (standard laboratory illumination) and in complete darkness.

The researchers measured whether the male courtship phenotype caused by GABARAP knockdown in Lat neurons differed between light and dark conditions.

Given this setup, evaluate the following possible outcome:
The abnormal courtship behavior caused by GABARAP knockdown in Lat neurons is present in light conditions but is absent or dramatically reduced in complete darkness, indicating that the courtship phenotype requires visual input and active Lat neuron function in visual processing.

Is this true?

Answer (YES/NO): YES